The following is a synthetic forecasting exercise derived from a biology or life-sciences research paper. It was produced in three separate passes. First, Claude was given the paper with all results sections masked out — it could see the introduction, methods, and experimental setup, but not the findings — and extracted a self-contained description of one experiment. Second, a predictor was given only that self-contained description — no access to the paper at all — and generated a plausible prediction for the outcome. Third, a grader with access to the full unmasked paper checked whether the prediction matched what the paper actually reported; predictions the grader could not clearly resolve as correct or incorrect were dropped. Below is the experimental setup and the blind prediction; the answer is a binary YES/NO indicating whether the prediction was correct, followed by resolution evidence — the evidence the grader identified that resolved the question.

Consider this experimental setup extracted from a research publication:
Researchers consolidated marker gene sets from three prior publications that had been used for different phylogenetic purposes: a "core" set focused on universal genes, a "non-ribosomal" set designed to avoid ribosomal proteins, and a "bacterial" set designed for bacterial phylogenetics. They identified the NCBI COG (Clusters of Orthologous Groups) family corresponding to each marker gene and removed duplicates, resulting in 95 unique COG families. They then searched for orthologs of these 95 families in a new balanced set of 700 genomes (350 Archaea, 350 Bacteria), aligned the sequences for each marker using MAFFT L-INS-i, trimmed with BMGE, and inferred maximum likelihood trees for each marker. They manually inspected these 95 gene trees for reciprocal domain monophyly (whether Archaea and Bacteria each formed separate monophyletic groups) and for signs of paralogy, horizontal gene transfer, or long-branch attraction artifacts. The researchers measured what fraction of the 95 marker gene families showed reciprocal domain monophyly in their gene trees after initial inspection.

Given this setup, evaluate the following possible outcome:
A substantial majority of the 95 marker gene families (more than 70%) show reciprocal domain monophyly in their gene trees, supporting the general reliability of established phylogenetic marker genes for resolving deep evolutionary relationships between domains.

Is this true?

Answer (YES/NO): NO